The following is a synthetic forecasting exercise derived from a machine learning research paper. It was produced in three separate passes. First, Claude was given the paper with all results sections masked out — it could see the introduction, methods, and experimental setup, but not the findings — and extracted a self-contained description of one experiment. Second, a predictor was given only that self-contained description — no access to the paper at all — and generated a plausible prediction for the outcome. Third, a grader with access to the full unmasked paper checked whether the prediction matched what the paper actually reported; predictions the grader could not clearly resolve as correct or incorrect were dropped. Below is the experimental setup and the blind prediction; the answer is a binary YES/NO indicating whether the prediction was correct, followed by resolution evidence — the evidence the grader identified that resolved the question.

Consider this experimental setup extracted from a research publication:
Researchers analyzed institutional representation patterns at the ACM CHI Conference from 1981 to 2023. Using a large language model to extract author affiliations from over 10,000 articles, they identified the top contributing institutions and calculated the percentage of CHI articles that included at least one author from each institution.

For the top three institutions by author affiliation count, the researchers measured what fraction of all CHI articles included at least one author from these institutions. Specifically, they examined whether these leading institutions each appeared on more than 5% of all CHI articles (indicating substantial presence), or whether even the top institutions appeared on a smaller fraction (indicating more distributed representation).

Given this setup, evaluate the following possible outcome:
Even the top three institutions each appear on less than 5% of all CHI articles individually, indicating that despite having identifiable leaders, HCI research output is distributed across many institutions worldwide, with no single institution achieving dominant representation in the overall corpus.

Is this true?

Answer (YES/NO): NO